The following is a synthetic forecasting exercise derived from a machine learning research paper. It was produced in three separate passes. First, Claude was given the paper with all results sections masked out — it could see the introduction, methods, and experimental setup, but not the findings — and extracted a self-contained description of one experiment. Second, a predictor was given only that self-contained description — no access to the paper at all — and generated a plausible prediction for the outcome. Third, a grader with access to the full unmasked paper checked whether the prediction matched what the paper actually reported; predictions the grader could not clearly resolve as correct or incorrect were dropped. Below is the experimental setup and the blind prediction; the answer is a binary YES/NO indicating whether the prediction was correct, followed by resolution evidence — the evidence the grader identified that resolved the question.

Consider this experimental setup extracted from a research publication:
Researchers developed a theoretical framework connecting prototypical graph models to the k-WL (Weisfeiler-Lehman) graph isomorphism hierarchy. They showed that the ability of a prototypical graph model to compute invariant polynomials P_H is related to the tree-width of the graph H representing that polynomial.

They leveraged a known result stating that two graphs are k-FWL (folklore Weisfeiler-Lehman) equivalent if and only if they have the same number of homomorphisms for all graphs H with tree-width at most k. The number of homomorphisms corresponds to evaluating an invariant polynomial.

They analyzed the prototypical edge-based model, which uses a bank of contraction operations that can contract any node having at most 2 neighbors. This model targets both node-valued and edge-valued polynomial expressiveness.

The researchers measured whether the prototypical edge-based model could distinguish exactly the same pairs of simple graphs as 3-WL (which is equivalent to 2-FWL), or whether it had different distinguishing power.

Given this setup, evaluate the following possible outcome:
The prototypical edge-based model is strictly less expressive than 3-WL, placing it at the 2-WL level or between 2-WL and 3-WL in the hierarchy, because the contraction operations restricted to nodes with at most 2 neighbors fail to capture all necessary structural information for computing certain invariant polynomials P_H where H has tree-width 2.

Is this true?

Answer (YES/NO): NO